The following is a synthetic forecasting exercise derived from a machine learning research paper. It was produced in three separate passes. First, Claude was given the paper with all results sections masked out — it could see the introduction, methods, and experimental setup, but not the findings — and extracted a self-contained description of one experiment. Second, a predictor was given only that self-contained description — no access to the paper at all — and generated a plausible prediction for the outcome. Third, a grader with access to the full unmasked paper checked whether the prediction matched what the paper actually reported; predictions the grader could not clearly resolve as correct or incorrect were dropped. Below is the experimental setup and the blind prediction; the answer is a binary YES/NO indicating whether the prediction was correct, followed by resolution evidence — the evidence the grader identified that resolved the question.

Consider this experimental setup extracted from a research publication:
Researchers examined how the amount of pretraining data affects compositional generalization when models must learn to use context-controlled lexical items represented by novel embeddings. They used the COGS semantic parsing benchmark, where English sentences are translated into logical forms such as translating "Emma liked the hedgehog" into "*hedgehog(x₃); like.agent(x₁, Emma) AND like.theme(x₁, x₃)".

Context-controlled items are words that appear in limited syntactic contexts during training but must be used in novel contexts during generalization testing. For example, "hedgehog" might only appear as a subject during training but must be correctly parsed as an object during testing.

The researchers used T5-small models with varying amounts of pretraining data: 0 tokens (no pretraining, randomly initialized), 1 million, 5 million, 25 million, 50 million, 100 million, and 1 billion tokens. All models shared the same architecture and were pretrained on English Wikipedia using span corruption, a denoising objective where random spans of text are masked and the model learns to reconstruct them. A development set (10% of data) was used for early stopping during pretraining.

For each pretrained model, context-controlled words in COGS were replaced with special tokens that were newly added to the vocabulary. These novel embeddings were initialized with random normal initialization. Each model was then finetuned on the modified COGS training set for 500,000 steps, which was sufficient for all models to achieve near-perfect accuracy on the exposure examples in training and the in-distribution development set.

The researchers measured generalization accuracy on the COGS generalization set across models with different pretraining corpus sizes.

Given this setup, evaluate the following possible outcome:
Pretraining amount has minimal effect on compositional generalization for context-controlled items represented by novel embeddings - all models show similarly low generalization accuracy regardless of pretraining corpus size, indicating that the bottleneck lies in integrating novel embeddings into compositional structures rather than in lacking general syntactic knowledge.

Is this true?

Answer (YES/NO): NO